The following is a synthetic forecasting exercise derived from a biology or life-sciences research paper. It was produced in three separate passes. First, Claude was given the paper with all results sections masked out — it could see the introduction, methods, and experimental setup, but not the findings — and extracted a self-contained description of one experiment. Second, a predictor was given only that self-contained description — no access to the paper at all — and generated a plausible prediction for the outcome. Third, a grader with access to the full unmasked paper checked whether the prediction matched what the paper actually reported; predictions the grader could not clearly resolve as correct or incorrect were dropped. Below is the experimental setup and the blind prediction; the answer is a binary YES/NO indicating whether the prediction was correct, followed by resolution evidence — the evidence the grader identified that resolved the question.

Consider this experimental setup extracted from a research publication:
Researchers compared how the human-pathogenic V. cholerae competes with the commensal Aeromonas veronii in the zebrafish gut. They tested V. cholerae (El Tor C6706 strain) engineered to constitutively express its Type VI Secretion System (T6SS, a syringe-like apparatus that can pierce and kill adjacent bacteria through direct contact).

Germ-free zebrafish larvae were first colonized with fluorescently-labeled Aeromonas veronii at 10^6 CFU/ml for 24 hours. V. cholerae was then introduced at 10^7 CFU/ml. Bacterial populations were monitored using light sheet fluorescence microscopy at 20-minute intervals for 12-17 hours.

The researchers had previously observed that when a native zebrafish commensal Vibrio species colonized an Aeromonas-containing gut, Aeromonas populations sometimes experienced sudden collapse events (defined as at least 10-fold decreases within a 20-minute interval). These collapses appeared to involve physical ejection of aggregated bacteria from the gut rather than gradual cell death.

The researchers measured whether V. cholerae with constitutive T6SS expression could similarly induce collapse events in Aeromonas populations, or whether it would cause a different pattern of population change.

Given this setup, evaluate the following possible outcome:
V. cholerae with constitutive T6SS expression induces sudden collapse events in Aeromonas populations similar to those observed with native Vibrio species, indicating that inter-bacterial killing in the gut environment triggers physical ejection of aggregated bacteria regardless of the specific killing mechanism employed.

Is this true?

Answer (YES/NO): NO